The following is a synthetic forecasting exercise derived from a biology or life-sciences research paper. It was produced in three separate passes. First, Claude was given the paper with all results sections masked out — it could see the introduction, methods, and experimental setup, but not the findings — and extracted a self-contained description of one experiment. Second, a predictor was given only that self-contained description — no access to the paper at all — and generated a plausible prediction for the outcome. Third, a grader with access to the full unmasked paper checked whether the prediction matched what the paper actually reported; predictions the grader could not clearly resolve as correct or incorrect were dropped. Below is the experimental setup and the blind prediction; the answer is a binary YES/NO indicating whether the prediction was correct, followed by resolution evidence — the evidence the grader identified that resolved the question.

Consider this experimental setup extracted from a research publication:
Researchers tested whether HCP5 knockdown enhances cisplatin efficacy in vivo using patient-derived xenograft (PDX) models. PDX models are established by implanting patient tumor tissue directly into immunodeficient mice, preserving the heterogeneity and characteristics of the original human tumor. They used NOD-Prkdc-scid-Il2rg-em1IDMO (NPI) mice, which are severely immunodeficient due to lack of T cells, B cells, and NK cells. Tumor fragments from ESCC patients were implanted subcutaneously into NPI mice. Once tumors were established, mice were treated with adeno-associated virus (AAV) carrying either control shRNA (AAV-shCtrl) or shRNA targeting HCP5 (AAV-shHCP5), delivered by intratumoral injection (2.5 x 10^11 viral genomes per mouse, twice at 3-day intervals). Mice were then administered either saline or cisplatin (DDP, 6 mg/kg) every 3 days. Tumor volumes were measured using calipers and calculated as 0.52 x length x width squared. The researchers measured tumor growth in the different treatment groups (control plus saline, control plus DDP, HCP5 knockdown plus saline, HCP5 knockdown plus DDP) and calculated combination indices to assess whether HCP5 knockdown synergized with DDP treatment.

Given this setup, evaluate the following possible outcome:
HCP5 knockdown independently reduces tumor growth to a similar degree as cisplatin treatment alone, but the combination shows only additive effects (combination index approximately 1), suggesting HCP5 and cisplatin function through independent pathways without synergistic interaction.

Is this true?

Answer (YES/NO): NO